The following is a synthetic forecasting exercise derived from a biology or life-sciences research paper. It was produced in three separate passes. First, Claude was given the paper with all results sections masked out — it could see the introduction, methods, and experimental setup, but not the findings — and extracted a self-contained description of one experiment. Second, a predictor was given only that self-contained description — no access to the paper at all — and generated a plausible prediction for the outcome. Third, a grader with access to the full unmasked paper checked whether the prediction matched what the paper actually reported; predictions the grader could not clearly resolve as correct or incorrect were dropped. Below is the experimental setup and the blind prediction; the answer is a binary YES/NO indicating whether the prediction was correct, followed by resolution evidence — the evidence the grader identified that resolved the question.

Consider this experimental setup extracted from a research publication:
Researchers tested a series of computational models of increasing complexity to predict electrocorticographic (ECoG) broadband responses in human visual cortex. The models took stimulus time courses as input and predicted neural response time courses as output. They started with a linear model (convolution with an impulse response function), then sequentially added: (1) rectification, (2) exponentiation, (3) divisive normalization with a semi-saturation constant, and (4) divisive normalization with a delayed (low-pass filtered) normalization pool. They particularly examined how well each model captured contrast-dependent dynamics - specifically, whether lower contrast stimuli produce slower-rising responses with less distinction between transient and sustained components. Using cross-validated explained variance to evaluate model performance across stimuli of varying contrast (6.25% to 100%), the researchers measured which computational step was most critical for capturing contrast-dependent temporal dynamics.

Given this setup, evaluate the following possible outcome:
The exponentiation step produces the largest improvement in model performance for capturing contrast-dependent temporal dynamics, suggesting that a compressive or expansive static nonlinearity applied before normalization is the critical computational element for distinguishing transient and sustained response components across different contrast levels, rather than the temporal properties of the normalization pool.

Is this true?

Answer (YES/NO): NO